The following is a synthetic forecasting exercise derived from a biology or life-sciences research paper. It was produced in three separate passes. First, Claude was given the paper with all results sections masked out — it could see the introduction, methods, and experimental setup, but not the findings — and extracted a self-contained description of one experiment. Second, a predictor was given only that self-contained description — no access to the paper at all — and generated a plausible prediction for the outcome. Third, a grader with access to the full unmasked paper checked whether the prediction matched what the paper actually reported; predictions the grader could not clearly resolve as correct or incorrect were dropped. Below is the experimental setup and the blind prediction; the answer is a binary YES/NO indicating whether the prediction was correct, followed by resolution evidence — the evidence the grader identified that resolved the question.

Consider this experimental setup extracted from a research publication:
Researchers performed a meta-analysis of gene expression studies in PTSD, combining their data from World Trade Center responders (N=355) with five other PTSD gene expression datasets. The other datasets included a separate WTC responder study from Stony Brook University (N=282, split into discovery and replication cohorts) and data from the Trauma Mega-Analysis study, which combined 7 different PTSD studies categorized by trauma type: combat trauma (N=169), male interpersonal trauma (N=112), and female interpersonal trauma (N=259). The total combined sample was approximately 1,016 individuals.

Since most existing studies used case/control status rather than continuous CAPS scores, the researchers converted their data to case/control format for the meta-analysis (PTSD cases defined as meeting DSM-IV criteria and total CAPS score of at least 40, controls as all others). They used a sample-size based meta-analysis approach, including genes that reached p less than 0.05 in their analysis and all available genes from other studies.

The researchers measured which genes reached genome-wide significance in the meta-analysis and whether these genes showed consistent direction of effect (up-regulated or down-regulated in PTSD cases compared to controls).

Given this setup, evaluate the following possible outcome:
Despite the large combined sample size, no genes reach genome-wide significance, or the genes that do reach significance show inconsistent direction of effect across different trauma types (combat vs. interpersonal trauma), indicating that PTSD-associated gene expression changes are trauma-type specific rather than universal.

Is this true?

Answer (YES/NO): NO